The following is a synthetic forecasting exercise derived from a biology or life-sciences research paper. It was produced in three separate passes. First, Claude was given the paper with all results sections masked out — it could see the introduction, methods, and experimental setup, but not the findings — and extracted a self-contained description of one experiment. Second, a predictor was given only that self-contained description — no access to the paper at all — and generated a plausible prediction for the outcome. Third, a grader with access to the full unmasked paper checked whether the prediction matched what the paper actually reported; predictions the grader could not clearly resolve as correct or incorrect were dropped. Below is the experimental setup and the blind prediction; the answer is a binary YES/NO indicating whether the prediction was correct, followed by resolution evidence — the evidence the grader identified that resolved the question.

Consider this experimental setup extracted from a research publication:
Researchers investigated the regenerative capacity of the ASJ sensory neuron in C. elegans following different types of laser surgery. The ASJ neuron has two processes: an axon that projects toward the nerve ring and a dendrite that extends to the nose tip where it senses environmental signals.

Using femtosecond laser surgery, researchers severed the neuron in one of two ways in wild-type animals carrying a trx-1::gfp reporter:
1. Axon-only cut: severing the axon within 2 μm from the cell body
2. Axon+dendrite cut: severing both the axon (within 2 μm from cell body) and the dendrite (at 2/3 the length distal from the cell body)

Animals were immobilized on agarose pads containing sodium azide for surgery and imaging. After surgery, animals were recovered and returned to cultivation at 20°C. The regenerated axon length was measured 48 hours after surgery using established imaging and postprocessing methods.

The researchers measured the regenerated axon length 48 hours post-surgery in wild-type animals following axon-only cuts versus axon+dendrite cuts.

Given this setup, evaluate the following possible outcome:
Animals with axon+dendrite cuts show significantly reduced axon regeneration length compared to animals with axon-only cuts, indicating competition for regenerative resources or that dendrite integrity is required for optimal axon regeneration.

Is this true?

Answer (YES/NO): NO